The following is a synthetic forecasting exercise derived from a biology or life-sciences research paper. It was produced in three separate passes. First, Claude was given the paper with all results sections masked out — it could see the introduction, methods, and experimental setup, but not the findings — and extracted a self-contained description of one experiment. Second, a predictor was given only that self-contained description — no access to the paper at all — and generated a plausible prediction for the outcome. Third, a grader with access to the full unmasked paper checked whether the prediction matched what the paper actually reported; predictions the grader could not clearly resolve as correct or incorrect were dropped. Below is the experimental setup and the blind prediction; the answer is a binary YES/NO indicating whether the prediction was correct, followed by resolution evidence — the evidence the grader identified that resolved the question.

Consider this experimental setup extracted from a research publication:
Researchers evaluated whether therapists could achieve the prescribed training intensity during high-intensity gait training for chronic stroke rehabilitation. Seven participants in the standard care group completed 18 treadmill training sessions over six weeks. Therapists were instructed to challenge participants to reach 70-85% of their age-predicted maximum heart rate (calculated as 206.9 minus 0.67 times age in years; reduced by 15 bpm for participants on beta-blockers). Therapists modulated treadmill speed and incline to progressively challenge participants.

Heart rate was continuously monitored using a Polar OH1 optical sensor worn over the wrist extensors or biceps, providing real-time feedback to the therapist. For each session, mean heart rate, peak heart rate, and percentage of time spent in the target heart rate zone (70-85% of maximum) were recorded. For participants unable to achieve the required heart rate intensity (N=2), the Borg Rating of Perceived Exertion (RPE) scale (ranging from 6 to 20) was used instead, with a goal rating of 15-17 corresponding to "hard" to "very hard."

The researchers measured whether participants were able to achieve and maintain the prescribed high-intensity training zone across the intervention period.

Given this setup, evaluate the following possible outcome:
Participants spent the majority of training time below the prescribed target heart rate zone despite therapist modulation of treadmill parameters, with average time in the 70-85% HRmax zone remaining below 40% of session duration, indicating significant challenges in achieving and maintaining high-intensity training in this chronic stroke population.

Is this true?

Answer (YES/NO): NO